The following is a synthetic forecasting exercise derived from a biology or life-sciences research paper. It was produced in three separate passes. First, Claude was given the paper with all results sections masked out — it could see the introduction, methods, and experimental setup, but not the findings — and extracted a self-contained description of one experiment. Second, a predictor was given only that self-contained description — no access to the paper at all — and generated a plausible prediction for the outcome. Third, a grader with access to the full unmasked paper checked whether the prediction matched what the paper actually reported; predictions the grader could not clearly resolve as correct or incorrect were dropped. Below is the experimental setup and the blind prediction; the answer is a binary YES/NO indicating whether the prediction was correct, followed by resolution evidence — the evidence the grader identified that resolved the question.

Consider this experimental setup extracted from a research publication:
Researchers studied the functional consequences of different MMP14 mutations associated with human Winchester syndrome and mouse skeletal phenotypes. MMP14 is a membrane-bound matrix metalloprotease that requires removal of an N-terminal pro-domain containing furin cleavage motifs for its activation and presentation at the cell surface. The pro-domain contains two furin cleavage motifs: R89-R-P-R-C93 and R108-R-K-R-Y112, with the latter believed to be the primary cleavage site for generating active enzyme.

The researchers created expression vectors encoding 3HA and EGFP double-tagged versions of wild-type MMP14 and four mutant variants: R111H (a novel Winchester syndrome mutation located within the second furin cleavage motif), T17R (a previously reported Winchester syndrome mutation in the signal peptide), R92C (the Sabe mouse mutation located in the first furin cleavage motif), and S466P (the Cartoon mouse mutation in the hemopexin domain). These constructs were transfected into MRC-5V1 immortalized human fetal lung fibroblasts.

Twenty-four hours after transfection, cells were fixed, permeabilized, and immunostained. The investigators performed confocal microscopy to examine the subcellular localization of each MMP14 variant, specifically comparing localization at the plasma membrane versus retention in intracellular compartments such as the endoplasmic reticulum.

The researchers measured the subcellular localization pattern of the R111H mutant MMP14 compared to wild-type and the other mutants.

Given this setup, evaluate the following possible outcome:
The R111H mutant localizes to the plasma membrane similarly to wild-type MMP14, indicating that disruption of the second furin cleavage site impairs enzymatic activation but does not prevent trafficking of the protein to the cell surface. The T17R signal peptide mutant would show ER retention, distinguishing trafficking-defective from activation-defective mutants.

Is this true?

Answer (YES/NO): NO